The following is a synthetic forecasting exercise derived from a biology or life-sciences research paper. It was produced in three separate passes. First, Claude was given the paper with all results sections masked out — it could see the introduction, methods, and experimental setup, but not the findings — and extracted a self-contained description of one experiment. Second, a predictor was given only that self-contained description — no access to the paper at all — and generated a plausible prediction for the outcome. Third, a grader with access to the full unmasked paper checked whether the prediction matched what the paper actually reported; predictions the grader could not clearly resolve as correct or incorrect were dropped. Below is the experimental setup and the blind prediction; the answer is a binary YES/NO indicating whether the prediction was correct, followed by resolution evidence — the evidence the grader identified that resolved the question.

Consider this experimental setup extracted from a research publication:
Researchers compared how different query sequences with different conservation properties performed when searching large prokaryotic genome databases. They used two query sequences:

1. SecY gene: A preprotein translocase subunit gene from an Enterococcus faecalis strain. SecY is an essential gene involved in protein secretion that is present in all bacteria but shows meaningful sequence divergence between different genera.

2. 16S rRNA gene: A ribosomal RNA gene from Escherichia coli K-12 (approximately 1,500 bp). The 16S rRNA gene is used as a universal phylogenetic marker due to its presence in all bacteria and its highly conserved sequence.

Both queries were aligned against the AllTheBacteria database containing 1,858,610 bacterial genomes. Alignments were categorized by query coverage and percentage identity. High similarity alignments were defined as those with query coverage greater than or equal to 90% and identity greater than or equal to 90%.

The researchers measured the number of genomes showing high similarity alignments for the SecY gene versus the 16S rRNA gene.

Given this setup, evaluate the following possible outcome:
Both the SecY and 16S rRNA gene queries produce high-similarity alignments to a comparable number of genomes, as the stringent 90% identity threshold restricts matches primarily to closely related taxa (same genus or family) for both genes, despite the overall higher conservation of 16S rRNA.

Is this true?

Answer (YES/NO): NO